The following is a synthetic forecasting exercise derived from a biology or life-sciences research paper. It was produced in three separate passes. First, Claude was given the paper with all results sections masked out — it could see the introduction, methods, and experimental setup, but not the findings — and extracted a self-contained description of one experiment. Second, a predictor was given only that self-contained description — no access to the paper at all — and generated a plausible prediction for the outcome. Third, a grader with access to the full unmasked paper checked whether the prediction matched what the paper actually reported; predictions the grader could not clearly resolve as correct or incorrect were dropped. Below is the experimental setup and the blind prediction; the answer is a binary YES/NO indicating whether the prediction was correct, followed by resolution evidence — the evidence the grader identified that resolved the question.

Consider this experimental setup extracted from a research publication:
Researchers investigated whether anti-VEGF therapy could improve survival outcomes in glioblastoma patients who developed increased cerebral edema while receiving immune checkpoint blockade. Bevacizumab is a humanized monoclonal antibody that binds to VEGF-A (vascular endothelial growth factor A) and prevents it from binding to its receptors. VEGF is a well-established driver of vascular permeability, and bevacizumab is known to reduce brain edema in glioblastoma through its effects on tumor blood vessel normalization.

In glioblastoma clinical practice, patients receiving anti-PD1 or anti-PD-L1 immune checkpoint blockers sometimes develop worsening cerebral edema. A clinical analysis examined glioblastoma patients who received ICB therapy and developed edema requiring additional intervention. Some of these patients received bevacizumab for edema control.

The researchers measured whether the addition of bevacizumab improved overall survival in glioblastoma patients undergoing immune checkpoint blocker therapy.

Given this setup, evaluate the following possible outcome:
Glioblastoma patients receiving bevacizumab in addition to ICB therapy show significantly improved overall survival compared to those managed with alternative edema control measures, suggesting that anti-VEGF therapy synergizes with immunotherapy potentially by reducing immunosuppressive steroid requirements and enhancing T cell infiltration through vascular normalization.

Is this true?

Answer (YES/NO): NO